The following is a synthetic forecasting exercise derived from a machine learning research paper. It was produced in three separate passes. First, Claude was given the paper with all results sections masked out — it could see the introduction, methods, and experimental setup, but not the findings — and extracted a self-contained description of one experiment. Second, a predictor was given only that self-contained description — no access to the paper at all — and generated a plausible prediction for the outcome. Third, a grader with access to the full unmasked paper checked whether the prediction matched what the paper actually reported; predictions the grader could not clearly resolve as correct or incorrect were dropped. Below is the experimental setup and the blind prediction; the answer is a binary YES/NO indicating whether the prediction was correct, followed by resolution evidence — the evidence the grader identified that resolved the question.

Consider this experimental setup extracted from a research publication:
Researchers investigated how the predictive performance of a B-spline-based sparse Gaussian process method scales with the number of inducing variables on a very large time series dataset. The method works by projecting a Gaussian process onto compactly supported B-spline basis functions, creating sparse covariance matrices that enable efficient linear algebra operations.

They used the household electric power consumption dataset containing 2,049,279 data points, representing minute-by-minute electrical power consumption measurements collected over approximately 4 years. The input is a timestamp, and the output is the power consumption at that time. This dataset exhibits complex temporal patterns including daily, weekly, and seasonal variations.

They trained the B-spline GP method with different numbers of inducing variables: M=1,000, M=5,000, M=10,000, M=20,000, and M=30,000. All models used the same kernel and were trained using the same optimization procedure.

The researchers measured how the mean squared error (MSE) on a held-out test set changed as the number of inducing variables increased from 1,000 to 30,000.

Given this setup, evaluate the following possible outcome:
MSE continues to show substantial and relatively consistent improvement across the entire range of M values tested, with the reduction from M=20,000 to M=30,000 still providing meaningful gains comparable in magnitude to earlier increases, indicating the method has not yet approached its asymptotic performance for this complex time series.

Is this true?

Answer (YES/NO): NO